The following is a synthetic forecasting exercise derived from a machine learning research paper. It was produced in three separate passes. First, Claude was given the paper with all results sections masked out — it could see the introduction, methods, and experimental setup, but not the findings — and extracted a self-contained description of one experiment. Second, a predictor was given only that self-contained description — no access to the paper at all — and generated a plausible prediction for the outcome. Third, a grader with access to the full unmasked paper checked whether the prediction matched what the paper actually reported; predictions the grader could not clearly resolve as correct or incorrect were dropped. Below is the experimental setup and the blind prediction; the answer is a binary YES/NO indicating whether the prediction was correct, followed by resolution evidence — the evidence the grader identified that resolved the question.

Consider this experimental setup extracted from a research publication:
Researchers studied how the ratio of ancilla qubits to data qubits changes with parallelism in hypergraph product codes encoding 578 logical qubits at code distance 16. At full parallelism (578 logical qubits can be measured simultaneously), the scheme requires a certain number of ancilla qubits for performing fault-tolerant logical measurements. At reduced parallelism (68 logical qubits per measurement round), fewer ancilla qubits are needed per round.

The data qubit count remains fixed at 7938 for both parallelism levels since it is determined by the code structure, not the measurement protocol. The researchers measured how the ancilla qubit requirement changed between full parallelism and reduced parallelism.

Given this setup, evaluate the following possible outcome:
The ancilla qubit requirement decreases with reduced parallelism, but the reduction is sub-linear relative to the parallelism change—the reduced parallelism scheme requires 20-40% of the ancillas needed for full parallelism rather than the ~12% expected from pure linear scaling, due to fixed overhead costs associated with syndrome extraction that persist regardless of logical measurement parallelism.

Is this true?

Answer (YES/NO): NO